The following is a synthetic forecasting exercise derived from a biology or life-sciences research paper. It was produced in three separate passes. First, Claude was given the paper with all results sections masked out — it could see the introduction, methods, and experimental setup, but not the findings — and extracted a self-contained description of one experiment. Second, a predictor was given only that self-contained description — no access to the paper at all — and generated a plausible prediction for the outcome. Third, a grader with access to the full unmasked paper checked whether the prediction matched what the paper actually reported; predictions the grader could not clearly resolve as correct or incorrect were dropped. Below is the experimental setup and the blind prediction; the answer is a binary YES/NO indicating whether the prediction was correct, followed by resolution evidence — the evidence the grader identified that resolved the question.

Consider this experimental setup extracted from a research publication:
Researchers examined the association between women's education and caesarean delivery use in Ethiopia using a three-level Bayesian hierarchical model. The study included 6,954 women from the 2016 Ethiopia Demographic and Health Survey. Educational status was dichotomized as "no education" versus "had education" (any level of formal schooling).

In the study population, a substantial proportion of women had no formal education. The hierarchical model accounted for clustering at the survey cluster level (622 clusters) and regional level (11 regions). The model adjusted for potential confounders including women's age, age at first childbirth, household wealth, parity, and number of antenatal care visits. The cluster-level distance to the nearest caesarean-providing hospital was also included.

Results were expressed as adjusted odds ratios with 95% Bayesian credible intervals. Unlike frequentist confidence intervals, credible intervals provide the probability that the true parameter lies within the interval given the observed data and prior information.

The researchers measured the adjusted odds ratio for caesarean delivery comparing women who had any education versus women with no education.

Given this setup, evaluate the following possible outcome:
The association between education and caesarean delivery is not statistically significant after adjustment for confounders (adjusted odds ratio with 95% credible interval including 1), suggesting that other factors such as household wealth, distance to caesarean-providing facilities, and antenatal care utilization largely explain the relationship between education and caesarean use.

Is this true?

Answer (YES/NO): NO